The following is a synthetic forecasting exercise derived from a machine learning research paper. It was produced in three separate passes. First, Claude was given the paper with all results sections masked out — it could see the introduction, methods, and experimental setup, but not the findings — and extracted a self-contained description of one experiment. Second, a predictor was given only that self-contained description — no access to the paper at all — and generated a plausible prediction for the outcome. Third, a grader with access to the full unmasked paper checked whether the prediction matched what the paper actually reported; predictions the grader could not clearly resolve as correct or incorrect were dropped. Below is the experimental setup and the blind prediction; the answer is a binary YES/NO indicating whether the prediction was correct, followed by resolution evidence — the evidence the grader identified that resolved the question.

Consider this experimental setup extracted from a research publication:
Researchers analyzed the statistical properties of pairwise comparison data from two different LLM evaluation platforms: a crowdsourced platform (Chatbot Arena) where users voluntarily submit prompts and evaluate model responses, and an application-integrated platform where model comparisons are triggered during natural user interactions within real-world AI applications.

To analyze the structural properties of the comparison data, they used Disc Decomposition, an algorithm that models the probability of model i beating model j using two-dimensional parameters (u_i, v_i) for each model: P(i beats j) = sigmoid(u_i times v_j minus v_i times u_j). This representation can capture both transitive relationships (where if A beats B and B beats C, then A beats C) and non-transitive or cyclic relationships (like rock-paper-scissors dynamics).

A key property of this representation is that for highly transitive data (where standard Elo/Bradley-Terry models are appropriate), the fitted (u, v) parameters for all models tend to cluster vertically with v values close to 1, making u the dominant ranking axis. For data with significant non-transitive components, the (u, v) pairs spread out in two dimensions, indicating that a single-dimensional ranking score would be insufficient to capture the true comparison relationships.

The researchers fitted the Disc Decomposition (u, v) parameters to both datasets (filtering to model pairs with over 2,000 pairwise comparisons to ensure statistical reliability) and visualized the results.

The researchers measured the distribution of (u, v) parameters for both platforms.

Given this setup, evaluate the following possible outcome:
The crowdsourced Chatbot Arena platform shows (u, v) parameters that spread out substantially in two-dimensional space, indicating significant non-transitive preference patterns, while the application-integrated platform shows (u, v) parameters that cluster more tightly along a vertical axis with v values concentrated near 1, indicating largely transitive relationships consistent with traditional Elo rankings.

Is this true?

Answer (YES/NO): YES